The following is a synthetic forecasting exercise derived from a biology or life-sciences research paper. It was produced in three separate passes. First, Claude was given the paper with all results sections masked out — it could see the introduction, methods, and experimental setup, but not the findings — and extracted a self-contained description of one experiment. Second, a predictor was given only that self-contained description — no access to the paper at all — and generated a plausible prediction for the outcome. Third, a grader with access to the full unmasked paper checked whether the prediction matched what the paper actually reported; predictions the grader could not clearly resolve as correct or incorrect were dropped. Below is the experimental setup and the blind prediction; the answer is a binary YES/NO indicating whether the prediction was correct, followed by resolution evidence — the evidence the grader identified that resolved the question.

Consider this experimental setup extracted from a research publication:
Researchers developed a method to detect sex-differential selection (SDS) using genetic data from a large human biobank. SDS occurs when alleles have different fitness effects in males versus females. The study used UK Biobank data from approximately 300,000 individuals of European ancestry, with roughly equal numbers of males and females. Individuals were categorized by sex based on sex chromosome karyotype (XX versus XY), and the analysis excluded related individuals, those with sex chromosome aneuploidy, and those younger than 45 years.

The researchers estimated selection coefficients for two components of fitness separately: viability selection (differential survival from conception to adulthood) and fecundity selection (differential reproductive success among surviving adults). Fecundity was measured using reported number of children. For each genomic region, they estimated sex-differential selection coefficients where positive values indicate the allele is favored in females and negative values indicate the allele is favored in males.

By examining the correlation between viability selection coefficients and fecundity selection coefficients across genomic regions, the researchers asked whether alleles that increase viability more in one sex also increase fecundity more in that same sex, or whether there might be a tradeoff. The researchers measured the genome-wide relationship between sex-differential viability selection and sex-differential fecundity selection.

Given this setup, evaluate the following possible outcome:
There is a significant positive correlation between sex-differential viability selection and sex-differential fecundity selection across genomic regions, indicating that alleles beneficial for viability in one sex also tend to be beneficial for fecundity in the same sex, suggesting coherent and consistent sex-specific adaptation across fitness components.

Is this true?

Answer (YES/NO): NO